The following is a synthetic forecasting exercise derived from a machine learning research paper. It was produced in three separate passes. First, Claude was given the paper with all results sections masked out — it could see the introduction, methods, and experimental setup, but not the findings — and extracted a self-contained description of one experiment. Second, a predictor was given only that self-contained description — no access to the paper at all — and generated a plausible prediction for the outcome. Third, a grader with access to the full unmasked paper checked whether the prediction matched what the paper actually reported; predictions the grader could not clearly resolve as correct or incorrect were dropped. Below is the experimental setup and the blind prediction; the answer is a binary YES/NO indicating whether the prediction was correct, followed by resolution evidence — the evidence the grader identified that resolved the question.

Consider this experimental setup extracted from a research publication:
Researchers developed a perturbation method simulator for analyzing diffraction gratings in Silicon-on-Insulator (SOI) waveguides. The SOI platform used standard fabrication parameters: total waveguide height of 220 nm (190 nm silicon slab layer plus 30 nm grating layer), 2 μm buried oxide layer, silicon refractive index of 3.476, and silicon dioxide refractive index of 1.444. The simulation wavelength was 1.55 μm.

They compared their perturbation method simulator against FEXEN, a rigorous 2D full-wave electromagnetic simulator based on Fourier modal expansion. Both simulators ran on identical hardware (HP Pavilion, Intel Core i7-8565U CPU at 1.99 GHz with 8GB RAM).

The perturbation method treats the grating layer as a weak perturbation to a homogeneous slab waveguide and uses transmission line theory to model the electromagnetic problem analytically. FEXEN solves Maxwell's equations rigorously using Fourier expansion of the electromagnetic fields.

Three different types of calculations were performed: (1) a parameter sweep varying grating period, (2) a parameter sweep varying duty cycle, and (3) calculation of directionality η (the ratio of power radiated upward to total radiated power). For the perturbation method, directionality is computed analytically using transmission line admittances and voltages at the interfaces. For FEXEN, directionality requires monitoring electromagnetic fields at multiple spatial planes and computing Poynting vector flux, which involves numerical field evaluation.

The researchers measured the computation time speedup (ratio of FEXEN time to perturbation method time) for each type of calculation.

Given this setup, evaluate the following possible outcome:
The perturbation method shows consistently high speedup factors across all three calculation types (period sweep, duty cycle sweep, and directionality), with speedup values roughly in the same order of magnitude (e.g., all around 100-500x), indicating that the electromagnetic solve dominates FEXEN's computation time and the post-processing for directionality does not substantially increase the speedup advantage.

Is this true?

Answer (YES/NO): NO